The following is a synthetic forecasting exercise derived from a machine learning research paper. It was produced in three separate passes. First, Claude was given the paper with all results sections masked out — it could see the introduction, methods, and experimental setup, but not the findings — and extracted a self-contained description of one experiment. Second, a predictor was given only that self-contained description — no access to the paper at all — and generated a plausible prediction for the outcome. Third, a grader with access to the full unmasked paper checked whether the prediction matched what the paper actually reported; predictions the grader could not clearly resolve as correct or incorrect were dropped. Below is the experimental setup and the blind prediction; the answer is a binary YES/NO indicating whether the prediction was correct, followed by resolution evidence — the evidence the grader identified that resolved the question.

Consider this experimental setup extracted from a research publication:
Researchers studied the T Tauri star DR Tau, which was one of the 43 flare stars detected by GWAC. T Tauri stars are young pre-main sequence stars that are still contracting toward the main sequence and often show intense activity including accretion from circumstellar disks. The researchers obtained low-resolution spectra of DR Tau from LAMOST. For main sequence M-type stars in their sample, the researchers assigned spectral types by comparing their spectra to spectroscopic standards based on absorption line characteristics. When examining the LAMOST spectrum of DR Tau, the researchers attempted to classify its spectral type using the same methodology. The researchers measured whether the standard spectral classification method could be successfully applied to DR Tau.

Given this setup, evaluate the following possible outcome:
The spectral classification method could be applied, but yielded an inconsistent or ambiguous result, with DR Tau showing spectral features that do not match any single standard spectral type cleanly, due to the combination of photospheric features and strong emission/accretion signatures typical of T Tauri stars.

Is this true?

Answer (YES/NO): NO